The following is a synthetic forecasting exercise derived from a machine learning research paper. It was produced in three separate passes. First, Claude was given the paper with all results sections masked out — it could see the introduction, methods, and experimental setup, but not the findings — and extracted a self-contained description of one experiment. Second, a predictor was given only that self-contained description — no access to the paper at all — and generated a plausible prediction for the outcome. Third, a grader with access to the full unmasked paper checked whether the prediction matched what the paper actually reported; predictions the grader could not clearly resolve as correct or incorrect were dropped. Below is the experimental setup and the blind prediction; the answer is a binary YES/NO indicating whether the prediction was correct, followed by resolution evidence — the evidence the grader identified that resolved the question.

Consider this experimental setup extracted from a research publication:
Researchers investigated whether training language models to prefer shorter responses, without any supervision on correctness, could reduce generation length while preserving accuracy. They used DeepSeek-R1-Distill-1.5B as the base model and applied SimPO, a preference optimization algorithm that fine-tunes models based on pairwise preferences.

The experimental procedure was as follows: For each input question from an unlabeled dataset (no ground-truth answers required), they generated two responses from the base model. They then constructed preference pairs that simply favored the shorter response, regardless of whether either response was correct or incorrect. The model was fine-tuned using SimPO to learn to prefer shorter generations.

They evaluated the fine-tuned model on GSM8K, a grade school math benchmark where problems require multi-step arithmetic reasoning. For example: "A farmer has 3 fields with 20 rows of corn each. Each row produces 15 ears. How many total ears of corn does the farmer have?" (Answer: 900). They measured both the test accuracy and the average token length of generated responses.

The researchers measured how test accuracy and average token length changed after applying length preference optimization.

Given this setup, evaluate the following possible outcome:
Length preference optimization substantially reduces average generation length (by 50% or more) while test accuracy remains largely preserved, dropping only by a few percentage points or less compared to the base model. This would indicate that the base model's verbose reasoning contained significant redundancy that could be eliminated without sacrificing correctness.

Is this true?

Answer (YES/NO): NO